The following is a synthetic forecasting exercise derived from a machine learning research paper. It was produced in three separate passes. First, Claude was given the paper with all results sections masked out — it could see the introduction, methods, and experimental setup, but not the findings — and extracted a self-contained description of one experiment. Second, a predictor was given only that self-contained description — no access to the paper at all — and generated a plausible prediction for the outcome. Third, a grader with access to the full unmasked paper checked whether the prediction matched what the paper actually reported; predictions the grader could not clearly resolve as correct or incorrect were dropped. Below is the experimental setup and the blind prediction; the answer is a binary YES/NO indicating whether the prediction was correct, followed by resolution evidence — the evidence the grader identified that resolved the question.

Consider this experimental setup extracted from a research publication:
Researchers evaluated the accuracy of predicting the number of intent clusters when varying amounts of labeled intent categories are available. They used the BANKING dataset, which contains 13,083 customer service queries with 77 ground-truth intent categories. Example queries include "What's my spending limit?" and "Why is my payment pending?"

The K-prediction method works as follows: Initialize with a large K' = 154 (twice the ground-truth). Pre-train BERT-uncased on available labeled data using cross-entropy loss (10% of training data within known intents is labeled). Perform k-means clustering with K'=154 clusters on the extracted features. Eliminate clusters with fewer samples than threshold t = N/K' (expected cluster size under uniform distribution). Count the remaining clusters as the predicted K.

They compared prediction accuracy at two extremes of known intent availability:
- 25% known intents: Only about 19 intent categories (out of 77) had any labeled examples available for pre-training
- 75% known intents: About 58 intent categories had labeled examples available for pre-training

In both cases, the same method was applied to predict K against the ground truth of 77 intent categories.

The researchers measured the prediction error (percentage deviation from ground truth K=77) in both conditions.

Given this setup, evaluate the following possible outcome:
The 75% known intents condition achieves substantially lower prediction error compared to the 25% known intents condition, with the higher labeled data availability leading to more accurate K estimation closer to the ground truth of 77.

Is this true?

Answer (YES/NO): NO